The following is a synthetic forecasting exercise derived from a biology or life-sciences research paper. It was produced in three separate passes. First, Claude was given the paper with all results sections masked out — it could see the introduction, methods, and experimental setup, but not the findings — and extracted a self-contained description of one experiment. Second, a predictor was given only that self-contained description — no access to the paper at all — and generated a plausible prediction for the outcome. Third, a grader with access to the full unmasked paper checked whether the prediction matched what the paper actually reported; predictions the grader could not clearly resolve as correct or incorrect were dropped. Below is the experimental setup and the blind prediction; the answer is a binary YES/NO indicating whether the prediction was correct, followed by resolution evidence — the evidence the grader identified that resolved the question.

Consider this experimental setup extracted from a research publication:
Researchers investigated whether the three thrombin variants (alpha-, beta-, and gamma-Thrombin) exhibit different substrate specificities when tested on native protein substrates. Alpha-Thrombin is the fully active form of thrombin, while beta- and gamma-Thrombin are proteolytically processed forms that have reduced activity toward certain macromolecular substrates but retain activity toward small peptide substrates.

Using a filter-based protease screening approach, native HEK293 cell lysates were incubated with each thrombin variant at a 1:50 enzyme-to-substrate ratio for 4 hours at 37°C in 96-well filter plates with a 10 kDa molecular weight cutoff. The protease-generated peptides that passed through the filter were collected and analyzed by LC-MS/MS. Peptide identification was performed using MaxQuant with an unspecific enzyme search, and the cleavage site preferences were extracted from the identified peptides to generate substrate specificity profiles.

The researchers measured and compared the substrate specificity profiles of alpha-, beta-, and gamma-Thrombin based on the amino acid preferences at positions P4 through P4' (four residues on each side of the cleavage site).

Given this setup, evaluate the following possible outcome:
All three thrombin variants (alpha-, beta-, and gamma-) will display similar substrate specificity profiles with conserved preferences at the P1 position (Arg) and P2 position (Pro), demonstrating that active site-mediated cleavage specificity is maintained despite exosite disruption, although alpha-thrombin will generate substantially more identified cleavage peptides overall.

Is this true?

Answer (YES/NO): NO